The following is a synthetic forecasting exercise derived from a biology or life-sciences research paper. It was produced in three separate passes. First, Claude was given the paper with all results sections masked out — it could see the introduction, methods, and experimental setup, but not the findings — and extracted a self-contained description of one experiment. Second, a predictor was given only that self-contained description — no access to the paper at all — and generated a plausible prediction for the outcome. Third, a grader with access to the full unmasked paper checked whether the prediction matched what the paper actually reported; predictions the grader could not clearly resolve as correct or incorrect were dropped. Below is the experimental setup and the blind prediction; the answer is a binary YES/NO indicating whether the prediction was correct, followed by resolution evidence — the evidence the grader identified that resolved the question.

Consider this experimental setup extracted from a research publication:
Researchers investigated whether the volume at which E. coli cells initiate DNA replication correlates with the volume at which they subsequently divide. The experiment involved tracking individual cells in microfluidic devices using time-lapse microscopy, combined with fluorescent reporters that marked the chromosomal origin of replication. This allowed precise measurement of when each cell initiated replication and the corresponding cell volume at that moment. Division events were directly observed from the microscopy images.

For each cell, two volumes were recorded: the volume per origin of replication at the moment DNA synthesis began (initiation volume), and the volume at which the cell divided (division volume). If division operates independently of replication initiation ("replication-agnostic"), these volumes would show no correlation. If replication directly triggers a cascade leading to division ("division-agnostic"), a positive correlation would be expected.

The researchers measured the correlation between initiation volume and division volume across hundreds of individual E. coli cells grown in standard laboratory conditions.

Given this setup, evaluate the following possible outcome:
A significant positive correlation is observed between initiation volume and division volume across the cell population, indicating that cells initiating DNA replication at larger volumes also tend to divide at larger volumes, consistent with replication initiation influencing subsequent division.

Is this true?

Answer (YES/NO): YES